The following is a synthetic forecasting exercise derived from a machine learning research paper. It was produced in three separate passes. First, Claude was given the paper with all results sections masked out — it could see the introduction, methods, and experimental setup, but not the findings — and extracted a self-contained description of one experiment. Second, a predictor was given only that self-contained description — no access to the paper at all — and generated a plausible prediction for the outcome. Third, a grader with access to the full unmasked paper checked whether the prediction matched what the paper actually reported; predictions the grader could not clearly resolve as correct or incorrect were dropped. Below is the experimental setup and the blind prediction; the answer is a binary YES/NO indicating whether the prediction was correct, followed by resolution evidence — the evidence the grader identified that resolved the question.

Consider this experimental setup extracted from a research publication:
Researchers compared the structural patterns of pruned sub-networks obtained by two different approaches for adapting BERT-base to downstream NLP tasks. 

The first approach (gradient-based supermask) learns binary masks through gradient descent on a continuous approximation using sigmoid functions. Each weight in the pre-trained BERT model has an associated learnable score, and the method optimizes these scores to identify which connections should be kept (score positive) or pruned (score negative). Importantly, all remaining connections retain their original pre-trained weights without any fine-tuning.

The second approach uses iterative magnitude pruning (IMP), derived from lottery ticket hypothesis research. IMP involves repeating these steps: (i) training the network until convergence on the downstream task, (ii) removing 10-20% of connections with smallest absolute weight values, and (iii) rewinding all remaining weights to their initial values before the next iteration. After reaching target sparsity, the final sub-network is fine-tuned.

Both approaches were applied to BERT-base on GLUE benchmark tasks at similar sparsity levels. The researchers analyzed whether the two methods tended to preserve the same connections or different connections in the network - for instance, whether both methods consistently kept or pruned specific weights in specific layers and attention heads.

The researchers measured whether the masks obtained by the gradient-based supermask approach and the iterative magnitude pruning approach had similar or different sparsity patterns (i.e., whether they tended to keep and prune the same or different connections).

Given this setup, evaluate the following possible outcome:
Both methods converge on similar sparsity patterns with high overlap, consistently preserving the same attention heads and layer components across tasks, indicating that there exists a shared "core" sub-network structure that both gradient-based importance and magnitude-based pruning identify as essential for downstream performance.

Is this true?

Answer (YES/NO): NO